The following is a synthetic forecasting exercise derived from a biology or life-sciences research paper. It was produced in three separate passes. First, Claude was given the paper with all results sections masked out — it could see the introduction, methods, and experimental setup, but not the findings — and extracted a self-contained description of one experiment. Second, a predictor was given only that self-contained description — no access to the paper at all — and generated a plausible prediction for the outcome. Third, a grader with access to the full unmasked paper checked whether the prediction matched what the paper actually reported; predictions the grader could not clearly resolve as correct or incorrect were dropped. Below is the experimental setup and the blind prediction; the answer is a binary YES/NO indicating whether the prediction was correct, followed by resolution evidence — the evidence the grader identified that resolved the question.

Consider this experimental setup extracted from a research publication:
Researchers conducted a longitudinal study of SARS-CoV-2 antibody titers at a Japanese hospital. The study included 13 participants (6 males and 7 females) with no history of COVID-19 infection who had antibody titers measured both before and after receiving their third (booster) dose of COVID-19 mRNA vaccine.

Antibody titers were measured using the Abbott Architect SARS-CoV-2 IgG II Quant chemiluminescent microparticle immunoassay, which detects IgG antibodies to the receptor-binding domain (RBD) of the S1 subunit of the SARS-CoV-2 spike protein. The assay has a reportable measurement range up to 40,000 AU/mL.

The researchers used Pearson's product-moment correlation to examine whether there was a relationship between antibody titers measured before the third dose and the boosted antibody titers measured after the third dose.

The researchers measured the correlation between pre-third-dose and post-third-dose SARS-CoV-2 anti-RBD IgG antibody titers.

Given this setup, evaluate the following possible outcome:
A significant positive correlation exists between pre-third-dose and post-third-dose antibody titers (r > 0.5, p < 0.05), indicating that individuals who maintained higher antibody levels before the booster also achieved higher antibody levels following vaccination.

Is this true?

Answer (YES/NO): NO